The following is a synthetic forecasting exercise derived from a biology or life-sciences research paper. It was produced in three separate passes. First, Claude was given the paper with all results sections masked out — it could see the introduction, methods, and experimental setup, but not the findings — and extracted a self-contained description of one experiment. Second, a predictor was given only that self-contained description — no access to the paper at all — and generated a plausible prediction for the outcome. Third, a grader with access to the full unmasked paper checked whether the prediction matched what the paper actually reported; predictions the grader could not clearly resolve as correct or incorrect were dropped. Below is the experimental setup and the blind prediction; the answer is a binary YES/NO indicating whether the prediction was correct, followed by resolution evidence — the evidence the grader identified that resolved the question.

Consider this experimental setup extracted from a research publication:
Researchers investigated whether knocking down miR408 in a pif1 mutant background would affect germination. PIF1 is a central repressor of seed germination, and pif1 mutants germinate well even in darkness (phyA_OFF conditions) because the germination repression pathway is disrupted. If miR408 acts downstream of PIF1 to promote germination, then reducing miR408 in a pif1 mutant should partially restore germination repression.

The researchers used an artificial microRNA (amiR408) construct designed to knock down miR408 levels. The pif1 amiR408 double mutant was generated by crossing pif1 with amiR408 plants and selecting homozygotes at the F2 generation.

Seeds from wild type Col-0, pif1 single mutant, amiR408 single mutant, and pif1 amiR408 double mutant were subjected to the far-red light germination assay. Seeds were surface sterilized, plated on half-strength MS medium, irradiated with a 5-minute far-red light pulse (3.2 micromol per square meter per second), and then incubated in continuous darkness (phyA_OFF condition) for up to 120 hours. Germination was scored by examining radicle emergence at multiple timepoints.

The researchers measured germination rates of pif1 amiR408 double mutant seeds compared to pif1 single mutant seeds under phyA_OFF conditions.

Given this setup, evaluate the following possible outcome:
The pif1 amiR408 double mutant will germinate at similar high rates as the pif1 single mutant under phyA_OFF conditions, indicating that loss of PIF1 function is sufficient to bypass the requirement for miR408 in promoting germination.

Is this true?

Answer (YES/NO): NO